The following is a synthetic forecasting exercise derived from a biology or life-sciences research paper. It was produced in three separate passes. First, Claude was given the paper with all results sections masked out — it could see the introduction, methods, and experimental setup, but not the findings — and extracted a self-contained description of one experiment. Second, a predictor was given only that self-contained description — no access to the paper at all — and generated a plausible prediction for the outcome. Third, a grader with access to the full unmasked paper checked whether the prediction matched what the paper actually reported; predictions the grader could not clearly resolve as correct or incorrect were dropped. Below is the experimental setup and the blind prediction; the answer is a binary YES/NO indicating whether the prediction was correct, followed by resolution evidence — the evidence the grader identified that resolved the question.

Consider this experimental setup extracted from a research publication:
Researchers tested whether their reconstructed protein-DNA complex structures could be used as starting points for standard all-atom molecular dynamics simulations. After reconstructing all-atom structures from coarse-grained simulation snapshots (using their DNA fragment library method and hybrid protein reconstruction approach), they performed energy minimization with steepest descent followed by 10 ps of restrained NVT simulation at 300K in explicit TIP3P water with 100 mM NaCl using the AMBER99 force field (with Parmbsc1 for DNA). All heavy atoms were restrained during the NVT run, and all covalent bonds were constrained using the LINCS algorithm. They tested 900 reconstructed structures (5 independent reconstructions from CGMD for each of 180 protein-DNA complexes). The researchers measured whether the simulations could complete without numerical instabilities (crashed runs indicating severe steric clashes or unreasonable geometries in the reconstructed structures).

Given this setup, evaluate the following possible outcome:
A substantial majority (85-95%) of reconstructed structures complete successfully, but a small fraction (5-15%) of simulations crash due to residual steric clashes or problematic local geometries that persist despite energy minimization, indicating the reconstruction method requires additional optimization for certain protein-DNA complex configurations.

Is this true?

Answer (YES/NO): YES